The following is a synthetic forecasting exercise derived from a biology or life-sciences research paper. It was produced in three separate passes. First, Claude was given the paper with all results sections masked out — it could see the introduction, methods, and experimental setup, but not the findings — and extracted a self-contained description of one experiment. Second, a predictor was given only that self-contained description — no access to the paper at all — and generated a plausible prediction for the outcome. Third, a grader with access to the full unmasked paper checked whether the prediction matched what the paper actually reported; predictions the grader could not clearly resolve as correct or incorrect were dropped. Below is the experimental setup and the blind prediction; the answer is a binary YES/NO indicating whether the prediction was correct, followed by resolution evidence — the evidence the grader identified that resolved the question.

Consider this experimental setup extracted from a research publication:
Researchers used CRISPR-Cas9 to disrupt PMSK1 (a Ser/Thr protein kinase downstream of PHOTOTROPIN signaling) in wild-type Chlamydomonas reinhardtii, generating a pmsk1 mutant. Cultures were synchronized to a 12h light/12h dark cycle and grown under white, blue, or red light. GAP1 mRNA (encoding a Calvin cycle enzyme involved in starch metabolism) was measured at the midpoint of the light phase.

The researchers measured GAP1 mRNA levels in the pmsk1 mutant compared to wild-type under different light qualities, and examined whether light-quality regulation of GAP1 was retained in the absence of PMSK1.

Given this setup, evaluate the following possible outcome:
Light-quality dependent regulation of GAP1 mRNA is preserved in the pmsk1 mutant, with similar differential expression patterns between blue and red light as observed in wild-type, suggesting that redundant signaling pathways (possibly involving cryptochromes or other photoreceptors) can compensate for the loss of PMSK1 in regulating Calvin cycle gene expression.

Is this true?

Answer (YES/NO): NO